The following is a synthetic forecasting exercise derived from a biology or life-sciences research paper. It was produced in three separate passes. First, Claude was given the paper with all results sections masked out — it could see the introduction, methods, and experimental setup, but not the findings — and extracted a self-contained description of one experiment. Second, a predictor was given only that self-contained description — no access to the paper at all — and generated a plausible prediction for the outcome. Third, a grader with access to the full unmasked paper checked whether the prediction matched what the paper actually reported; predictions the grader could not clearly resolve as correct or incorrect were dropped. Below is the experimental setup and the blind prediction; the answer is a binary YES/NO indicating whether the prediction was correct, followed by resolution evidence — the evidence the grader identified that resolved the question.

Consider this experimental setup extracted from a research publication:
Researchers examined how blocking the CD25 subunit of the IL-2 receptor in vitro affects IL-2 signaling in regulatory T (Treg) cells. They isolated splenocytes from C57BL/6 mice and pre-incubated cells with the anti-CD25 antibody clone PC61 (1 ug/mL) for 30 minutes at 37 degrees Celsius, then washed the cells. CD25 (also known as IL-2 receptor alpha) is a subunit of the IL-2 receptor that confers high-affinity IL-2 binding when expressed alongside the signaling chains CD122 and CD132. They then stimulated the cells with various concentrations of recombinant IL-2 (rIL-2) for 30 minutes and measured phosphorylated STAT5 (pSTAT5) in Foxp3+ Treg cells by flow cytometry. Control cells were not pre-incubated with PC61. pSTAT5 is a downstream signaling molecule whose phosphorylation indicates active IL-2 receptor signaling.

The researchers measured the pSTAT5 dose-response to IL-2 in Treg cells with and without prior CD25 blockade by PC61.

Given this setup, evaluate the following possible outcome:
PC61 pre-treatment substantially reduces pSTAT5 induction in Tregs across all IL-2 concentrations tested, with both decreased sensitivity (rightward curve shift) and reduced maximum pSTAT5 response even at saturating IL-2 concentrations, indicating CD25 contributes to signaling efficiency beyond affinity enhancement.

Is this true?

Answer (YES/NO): NO